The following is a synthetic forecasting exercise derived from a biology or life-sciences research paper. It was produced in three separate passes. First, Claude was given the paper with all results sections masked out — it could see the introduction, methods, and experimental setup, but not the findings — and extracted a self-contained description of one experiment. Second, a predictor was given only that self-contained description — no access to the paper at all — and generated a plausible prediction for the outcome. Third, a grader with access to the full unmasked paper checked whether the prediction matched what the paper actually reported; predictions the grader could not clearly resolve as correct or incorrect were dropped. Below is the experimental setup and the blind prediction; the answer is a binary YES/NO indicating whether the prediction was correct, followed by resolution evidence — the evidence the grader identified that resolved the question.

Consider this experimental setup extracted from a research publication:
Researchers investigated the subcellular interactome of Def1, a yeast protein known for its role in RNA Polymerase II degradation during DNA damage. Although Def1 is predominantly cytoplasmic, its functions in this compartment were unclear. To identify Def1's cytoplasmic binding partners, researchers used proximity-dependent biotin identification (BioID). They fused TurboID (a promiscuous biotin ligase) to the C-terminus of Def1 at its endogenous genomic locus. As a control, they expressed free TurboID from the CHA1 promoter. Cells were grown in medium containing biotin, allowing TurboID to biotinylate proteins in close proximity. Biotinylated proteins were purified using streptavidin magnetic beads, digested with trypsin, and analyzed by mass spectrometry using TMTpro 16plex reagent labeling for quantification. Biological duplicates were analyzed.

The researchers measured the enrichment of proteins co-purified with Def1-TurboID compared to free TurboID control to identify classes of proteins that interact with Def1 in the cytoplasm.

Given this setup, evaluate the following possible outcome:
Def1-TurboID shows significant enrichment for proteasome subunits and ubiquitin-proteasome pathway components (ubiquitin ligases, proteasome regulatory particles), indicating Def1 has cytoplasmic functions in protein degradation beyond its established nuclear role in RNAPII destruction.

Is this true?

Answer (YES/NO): NO